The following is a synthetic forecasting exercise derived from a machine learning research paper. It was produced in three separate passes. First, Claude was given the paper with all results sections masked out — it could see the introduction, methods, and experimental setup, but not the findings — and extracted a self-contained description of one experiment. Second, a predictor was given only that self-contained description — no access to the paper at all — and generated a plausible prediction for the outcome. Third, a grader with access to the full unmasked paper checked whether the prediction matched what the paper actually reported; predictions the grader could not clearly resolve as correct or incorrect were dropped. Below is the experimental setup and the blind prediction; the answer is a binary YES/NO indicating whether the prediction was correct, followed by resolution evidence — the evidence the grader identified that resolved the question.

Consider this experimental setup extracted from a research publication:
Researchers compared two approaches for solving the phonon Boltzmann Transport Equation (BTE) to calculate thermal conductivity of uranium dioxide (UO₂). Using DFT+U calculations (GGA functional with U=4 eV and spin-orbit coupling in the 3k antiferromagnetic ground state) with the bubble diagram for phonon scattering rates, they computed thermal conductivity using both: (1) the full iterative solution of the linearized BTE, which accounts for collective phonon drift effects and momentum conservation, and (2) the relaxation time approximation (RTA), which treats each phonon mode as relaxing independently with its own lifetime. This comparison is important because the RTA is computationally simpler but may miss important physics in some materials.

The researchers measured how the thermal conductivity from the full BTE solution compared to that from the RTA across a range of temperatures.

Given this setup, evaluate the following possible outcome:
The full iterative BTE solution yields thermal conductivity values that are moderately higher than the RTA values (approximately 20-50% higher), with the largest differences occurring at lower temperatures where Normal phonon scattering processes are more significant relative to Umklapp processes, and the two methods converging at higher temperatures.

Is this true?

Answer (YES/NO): NO